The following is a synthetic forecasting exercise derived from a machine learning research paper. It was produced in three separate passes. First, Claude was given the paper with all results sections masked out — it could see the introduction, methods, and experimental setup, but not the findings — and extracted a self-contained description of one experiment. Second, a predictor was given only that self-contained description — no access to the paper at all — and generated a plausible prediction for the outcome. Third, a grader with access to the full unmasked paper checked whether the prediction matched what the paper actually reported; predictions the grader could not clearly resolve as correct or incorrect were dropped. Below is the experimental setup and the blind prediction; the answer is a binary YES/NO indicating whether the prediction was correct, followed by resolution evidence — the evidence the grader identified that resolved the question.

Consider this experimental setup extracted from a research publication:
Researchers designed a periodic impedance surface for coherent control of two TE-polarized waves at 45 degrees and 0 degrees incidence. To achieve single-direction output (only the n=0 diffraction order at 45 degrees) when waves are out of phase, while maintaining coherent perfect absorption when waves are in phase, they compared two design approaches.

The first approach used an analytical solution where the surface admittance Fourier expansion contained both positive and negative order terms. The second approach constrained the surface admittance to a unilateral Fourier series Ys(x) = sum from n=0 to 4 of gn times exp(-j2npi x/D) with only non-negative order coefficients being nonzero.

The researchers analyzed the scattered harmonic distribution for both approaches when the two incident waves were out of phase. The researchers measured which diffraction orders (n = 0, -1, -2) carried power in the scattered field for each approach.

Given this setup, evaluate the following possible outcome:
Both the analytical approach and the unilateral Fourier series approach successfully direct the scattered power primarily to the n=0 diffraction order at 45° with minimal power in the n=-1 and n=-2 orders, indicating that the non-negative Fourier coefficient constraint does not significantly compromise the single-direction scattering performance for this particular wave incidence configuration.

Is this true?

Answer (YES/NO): NO